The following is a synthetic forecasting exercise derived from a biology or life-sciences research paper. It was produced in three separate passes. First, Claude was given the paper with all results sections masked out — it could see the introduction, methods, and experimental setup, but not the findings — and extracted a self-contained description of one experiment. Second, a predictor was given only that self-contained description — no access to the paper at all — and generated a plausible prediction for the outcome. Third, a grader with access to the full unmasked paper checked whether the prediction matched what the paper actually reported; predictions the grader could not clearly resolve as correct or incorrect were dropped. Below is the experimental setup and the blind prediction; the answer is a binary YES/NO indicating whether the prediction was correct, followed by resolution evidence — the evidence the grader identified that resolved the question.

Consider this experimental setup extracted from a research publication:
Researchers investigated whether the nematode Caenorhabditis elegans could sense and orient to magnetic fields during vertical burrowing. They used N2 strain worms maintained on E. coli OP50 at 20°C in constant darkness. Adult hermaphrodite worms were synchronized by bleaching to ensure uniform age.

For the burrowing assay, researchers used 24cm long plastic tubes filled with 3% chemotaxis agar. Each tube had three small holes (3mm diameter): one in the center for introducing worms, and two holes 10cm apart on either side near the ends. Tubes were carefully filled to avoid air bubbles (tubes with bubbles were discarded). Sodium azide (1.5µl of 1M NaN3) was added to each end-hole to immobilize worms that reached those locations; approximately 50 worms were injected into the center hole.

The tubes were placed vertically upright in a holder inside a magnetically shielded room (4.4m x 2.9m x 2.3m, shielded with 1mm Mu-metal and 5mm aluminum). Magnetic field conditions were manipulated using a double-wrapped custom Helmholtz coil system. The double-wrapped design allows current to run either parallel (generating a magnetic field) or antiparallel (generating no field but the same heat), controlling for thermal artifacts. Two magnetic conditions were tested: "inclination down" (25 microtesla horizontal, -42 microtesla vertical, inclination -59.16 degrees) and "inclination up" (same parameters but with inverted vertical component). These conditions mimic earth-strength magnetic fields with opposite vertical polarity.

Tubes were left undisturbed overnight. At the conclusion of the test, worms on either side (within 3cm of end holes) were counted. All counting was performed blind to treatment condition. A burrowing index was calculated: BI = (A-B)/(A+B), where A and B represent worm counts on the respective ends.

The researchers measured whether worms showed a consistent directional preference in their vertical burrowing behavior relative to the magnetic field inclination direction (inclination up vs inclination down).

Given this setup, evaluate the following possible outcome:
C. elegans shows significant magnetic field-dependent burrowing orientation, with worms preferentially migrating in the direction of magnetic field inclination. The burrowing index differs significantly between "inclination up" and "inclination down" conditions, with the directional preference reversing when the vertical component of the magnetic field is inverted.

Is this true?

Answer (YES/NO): NO